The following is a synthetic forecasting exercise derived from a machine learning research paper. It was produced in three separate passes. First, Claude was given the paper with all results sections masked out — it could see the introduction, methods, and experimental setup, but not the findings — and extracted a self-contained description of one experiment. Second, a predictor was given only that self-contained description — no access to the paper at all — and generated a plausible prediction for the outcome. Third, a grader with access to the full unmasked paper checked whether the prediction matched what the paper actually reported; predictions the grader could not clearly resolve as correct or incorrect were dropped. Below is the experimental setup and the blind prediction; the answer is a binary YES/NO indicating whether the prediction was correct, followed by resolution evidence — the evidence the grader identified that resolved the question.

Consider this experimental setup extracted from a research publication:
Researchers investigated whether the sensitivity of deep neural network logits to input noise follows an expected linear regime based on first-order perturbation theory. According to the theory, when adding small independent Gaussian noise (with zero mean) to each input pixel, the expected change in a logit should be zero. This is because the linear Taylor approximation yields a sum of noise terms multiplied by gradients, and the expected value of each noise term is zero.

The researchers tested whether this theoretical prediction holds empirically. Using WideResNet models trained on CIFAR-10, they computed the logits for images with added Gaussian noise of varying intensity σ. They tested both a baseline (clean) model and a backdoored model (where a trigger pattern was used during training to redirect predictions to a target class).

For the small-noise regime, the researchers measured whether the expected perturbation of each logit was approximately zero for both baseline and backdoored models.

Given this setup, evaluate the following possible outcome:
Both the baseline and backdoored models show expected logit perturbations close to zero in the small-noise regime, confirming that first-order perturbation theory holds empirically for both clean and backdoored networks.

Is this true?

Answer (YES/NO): YES